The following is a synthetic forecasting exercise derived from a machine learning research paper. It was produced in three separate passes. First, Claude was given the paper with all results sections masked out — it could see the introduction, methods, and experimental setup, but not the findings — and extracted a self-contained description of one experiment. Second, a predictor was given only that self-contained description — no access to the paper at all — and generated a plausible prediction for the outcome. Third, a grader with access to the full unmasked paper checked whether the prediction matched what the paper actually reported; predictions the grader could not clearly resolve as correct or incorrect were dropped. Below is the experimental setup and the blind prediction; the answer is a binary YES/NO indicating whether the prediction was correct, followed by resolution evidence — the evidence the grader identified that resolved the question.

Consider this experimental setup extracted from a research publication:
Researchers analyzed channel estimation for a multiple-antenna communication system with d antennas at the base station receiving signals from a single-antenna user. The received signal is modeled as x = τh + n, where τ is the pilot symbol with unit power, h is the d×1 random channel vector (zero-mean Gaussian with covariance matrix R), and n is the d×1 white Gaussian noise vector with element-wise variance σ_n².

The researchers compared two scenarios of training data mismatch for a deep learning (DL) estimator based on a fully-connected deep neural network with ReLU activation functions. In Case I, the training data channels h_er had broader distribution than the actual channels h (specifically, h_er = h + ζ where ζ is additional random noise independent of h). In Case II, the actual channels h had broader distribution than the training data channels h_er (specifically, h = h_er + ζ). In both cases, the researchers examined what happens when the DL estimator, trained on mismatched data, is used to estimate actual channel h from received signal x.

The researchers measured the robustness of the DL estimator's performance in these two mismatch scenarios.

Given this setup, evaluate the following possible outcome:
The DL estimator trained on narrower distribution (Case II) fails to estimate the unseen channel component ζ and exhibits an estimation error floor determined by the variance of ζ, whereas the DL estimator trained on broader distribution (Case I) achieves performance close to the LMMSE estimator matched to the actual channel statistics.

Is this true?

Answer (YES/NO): NO